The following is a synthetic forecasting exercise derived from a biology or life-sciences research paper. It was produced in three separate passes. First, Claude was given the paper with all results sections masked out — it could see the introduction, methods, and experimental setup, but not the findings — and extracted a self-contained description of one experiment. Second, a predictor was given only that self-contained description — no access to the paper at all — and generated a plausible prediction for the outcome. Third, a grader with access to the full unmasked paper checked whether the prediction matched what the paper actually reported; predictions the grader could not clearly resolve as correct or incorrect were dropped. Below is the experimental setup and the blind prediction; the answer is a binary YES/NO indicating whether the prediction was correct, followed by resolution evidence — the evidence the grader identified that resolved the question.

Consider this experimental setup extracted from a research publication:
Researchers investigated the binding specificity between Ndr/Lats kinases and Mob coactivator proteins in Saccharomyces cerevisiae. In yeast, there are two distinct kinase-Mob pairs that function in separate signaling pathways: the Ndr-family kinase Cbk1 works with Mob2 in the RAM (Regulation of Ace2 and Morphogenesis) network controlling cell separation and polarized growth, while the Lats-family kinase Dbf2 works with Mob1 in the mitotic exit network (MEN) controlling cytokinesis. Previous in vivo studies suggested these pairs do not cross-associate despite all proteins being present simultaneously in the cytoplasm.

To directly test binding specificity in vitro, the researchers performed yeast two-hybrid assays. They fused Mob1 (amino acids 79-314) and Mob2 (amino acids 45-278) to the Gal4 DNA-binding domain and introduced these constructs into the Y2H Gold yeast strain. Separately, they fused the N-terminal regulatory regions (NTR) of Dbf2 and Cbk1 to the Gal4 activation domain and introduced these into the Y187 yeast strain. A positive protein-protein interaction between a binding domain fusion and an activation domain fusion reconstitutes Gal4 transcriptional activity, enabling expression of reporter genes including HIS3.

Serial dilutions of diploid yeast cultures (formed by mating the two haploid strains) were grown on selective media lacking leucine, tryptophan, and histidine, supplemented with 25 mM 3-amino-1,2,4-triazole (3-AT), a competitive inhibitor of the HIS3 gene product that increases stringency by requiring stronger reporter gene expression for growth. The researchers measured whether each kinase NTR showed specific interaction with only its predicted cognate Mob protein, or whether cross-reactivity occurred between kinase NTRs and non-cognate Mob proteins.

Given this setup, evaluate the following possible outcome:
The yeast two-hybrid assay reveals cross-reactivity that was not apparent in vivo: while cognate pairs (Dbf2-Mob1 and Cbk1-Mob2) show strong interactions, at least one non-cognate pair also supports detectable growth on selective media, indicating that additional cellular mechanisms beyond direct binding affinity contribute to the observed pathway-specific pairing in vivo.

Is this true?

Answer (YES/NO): YES